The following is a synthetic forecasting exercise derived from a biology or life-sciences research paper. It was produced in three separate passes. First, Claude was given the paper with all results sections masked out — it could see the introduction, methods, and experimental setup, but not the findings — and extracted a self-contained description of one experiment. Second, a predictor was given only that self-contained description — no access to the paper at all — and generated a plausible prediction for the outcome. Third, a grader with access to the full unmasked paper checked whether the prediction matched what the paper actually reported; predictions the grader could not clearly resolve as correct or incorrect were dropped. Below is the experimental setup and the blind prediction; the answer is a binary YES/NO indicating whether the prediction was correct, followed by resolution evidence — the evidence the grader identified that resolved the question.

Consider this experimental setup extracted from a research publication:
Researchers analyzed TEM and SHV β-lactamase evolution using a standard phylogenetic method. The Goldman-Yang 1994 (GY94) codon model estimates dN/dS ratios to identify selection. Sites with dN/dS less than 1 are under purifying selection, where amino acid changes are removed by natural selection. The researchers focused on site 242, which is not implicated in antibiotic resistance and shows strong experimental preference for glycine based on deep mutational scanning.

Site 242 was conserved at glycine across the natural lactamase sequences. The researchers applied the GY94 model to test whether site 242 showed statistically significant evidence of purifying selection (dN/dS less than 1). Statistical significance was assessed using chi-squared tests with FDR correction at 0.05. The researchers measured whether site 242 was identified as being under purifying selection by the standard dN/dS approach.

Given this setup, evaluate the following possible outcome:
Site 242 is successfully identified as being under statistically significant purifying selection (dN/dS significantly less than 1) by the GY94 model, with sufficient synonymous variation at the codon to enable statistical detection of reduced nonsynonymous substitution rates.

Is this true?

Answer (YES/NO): YES